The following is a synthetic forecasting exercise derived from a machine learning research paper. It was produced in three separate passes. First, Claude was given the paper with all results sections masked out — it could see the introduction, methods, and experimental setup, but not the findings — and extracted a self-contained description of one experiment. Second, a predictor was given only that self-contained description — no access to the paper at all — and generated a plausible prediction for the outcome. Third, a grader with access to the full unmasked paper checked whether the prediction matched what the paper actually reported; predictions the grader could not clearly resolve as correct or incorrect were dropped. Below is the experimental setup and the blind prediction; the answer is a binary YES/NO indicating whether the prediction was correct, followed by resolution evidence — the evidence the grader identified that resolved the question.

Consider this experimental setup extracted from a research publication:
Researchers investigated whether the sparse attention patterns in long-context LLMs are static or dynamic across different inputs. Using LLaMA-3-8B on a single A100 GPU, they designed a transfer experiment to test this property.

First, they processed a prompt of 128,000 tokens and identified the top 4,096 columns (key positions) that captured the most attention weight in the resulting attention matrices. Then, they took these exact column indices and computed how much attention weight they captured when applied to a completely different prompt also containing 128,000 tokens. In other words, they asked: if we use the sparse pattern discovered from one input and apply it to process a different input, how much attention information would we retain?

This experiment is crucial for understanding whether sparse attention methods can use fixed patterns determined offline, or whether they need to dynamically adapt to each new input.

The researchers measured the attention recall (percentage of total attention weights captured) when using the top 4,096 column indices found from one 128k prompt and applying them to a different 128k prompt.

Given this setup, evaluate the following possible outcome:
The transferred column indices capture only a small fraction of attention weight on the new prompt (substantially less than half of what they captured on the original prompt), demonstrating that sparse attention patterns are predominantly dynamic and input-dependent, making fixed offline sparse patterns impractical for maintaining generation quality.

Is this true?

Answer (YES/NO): NO